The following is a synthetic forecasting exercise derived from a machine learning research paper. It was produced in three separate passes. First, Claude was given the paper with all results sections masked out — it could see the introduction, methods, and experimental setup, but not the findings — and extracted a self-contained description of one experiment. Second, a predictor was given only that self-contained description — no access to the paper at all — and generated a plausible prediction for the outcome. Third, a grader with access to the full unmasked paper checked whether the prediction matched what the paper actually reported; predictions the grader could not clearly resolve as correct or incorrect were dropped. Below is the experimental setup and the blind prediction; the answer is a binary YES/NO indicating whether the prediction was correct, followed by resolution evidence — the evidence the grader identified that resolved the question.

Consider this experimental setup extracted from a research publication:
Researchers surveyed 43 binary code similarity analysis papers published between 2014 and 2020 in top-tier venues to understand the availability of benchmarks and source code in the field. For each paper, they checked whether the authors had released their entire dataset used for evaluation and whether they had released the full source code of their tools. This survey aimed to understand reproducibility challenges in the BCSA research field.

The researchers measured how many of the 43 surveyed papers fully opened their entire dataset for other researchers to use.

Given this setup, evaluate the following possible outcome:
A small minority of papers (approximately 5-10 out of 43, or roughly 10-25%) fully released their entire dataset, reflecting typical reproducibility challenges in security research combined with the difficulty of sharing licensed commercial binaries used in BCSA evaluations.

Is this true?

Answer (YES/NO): NO